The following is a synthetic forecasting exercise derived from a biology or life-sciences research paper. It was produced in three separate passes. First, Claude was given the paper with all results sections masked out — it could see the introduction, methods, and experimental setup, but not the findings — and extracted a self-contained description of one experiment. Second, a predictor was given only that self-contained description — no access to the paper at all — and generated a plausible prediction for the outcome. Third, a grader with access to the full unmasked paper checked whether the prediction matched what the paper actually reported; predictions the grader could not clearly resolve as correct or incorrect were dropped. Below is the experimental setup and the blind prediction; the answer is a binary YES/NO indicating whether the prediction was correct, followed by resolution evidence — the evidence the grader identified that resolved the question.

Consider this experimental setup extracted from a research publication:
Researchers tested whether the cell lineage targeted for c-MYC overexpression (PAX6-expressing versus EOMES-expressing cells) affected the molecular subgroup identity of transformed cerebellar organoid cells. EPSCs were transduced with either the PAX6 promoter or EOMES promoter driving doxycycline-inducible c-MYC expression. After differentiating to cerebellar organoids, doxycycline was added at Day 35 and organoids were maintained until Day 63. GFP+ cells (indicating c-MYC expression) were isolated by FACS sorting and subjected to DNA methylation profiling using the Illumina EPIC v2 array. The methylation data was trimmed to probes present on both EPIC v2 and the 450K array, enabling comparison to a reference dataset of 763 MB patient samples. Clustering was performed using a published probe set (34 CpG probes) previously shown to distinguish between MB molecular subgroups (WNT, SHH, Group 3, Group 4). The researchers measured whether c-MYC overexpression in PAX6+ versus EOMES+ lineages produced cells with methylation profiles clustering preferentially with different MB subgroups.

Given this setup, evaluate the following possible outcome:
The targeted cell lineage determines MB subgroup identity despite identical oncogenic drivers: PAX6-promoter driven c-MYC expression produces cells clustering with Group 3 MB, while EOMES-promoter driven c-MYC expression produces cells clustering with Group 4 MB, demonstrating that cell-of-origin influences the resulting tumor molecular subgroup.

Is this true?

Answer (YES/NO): NO